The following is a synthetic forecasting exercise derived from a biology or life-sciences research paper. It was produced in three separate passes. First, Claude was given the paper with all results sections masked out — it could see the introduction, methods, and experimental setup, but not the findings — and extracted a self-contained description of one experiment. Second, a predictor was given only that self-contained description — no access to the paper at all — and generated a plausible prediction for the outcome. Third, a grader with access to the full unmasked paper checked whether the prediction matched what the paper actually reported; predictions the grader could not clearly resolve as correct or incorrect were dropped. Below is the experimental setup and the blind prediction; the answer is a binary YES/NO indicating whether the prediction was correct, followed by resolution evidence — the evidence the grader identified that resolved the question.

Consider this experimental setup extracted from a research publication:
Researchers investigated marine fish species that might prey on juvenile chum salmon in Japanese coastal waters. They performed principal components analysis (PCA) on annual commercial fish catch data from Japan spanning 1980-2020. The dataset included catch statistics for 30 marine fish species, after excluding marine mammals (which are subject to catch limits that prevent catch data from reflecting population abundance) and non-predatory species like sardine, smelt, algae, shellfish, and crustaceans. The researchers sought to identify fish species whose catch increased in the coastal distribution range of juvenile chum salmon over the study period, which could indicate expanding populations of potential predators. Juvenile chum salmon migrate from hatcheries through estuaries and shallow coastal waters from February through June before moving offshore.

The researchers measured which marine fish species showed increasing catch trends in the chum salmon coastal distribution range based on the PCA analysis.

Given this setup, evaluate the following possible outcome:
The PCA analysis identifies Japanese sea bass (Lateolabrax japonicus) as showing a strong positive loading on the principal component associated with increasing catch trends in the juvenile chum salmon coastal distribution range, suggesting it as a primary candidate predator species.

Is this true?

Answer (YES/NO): NO